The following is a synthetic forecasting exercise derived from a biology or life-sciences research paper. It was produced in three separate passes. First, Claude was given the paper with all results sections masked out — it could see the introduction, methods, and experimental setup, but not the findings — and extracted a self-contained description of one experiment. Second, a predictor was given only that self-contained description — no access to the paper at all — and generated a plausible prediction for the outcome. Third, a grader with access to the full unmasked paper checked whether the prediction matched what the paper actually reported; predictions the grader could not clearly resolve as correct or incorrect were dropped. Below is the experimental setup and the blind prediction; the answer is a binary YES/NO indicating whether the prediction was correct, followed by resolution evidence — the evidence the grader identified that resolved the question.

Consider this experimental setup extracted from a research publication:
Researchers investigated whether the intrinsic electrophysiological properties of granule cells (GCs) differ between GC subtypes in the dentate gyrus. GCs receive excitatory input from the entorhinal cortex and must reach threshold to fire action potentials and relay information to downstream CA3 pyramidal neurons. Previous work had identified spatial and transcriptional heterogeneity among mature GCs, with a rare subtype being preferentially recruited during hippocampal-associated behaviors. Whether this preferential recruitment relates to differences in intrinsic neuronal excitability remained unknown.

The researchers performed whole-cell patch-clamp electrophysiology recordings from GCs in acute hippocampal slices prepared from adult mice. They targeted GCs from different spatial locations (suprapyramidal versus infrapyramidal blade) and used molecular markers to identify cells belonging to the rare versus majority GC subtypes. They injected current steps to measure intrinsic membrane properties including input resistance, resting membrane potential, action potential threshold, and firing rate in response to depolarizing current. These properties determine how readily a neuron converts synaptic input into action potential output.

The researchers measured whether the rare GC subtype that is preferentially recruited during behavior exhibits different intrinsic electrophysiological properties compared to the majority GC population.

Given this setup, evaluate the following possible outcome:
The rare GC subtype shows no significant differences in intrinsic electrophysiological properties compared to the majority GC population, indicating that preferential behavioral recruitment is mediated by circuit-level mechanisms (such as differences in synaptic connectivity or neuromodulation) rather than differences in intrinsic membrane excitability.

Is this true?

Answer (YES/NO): NO